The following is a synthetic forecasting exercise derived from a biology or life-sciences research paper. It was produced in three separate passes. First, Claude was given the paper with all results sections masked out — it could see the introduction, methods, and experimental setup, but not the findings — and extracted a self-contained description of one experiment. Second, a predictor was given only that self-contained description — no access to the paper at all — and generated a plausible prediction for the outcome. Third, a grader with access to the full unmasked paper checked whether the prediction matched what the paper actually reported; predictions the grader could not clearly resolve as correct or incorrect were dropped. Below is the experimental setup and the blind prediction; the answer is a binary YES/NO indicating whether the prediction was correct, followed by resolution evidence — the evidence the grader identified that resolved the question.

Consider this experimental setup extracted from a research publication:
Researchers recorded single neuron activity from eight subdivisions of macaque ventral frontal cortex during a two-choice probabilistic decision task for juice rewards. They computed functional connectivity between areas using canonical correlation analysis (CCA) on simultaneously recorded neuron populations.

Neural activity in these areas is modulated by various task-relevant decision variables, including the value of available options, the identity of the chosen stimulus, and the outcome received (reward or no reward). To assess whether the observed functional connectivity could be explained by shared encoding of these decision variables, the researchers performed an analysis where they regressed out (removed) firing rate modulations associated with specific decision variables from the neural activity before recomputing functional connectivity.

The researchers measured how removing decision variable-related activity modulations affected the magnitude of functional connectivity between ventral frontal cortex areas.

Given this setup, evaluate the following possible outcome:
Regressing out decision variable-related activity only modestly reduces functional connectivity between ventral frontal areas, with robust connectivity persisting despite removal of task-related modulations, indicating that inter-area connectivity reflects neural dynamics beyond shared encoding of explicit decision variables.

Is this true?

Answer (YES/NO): NO